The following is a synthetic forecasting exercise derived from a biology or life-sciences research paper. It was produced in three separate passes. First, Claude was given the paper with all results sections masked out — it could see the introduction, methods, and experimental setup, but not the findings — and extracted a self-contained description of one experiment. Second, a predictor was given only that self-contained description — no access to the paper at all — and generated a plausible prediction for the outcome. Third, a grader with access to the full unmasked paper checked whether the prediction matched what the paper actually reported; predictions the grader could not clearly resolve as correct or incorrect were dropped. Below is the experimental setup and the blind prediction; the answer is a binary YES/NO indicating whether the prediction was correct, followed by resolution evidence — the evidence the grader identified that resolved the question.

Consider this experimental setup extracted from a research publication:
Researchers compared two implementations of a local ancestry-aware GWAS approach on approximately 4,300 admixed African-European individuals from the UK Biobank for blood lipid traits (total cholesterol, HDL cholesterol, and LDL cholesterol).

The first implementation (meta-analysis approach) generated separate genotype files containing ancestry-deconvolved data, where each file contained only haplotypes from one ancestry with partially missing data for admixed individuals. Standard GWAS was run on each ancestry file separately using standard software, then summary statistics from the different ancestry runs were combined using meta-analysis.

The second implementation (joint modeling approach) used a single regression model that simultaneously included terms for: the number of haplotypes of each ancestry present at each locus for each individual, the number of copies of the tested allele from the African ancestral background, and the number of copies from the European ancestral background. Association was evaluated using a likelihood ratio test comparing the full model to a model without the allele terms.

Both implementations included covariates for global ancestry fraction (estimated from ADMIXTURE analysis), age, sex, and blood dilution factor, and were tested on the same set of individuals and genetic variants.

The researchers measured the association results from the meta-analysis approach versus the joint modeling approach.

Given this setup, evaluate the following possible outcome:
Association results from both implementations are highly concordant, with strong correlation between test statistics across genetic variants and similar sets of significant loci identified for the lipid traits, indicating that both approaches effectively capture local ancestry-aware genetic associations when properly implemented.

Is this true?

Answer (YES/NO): YES